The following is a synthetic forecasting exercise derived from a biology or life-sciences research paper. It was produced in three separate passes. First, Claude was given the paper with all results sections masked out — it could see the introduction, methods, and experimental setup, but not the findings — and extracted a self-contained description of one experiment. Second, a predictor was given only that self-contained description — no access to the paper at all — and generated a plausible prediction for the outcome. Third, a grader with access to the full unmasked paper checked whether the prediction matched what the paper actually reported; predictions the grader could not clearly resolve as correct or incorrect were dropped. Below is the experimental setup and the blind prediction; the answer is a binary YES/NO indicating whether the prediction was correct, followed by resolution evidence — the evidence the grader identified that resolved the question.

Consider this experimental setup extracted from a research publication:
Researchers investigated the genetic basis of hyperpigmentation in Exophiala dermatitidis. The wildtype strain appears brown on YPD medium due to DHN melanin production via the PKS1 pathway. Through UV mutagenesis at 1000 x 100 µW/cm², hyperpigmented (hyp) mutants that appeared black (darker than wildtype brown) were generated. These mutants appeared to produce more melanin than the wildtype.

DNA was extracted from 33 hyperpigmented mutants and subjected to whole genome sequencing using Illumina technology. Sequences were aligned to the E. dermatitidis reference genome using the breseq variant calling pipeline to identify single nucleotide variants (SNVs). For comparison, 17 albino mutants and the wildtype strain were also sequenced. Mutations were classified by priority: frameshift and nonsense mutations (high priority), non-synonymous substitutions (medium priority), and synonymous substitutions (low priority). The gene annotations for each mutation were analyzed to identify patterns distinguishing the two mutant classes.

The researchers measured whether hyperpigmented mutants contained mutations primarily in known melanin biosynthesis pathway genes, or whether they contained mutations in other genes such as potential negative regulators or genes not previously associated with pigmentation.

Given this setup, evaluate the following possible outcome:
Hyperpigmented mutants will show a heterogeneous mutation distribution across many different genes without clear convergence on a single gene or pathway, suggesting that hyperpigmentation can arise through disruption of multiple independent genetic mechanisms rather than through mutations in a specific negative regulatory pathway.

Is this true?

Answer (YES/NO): YES